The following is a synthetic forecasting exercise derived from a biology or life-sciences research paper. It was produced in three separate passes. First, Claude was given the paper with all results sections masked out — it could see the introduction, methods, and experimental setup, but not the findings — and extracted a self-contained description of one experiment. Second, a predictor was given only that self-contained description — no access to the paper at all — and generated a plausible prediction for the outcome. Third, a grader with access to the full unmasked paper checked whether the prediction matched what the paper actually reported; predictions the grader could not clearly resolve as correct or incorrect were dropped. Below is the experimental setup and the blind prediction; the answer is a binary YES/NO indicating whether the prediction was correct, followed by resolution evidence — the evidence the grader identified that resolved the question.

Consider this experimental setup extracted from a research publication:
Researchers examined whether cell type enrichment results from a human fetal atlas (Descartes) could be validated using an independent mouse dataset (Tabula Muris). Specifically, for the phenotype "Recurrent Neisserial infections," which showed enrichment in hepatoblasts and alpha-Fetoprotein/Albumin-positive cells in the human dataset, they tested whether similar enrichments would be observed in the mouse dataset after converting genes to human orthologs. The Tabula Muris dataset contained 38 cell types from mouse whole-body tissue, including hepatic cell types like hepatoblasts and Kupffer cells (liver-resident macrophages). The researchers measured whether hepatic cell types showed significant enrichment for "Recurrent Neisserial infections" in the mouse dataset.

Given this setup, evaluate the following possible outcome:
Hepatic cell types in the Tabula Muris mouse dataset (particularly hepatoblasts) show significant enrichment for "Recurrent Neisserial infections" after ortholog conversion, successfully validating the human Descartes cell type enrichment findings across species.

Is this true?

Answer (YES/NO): YES